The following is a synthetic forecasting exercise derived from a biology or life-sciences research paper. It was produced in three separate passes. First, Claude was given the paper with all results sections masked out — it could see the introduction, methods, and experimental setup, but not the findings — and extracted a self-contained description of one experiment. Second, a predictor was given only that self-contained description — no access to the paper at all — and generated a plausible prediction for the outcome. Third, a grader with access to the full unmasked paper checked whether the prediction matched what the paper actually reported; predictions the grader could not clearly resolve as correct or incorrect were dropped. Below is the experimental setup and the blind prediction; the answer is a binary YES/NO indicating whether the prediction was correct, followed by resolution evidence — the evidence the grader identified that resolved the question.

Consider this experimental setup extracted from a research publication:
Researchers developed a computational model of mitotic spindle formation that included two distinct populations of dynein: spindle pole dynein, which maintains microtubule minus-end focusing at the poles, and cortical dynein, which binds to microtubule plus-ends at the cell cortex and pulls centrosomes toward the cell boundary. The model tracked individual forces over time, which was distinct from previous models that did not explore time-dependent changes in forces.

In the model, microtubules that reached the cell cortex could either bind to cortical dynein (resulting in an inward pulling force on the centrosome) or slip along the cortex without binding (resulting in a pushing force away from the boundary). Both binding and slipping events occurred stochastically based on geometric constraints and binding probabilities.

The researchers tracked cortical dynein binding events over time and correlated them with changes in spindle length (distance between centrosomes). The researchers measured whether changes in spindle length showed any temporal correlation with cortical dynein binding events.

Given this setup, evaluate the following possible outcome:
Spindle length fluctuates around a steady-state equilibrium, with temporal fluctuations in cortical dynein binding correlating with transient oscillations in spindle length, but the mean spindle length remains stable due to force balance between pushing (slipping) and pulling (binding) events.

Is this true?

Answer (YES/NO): YES